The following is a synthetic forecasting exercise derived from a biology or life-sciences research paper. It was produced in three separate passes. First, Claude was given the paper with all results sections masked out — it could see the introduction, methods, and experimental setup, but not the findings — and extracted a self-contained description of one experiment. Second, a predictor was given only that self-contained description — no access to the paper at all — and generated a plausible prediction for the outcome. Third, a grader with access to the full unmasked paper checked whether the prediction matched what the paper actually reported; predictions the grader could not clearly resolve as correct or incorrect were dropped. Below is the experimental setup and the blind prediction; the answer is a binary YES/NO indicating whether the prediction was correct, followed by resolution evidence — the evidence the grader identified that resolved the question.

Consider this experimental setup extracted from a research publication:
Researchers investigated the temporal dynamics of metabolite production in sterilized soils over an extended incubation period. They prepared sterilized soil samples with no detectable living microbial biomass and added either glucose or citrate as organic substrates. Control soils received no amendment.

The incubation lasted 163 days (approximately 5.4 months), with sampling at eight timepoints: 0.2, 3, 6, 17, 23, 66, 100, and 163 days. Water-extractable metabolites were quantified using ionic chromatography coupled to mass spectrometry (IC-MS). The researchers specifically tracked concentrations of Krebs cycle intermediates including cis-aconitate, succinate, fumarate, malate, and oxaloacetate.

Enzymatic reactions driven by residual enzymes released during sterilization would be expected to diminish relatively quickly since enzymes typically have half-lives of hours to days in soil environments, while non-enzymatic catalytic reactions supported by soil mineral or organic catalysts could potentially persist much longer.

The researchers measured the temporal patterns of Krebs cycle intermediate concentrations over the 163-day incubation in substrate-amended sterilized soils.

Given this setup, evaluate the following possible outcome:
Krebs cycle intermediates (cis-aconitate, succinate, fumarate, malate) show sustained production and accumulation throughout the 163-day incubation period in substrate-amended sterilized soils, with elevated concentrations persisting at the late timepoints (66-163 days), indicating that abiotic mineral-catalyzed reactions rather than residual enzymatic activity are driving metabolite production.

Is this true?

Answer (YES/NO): YES